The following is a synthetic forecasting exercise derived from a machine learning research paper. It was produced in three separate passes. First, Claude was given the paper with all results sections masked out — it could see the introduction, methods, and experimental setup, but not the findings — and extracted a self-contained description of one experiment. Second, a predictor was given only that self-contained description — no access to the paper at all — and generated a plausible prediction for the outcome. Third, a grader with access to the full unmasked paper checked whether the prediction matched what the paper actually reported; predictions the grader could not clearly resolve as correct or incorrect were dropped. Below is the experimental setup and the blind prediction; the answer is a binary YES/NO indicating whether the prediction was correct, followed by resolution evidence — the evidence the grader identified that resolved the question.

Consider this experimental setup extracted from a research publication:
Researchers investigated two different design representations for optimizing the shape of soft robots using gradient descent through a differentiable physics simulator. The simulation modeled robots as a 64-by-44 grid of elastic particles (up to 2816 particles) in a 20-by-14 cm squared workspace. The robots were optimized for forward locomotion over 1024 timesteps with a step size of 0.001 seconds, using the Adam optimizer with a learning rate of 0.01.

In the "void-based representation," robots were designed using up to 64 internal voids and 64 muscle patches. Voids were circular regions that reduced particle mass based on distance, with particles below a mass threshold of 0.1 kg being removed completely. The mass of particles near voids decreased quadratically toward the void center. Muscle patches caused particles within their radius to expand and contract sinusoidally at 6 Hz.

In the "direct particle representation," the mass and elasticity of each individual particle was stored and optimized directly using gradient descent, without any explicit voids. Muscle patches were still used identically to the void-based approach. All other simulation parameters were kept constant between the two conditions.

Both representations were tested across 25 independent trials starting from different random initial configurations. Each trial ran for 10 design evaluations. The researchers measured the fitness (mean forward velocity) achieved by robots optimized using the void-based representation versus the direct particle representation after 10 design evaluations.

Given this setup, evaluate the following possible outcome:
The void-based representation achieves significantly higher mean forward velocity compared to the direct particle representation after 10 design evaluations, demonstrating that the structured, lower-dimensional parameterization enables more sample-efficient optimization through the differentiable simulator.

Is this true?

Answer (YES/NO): YES